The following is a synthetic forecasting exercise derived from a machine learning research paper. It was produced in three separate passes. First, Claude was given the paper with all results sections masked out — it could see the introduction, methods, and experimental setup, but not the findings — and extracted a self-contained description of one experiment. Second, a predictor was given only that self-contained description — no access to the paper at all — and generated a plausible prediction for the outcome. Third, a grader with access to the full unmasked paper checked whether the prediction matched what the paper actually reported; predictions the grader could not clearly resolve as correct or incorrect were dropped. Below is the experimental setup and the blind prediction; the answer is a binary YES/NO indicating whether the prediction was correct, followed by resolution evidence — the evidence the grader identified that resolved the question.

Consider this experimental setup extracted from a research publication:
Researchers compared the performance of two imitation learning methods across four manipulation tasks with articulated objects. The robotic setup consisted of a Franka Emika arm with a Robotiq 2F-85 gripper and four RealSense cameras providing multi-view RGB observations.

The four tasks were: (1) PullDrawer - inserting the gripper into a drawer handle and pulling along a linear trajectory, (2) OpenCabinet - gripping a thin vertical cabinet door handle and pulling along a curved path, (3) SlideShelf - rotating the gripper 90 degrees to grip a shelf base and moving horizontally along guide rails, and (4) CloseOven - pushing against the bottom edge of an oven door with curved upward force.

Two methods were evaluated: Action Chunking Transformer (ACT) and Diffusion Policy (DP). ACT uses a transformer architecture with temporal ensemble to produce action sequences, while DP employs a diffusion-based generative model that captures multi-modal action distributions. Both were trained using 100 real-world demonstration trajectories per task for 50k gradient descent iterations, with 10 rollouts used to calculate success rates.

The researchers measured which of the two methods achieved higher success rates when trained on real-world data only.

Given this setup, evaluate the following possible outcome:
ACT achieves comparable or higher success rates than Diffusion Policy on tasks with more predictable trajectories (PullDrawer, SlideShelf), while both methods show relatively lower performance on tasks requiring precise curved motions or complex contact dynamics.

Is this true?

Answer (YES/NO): NO